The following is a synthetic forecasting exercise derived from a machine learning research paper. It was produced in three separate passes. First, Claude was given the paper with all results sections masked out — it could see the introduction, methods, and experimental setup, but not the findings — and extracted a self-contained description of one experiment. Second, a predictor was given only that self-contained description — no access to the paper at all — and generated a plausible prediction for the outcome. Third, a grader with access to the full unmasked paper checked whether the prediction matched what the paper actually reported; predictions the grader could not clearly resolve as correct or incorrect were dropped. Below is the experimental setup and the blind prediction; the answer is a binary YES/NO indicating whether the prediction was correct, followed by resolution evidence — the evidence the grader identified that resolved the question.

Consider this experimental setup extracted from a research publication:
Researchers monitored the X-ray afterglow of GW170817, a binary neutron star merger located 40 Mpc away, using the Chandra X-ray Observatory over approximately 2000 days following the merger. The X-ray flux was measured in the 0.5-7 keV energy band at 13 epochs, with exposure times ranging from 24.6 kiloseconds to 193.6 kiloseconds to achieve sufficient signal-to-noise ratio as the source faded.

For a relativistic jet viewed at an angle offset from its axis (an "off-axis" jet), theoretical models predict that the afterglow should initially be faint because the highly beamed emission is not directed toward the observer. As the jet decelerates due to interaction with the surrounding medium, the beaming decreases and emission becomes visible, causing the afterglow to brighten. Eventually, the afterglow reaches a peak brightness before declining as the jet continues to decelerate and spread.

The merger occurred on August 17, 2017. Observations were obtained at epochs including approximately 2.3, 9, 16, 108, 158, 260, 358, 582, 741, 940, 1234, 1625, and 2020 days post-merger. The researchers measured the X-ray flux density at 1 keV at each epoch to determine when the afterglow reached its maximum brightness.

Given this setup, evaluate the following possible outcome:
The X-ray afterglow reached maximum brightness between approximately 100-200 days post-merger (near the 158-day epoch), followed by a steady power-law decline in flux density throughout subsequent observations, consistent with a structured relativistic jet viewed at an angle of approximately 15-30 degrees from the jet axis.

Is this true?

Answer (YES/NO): YES